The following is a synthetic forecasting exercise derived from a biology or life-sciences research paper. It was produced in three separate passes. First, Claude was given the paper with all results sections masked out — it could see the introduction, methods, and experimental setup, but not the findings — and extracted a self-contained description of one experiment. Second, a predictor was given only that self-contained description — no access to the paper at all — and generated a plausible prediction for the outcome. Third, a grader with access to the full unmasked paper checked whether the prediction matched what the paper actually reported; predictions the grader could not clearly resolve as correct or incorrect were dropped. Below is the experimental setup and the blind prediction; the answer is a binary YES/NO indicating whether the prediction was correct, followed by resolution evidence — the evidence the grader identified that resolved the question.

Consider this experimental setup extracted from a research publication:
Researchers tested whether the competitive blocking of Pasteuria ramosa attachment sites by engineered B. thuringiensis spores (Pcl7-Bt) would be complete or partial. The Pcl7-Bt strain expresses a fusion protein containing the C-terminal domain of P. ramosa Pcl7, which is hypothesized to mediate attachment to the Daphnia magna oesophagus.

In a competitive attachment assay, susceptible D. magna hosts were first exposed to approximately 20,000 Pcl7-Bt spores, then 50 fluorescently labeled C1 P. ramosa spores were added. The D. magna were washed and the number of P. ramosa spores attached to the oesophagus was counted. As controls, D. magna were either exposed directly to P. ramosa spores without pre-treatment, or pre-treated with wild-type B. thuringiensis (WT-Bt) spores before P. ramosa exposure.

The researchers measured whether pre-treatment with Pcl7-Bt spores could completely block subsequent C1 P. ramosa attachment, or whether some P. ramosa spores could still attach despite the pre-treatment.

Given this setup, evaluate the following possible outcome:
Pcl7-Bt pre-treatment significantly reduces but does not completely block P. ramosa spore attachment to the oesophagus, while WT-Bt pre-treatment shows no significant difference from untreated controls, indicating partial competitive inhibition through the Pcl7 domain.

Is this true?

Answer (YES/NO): YES